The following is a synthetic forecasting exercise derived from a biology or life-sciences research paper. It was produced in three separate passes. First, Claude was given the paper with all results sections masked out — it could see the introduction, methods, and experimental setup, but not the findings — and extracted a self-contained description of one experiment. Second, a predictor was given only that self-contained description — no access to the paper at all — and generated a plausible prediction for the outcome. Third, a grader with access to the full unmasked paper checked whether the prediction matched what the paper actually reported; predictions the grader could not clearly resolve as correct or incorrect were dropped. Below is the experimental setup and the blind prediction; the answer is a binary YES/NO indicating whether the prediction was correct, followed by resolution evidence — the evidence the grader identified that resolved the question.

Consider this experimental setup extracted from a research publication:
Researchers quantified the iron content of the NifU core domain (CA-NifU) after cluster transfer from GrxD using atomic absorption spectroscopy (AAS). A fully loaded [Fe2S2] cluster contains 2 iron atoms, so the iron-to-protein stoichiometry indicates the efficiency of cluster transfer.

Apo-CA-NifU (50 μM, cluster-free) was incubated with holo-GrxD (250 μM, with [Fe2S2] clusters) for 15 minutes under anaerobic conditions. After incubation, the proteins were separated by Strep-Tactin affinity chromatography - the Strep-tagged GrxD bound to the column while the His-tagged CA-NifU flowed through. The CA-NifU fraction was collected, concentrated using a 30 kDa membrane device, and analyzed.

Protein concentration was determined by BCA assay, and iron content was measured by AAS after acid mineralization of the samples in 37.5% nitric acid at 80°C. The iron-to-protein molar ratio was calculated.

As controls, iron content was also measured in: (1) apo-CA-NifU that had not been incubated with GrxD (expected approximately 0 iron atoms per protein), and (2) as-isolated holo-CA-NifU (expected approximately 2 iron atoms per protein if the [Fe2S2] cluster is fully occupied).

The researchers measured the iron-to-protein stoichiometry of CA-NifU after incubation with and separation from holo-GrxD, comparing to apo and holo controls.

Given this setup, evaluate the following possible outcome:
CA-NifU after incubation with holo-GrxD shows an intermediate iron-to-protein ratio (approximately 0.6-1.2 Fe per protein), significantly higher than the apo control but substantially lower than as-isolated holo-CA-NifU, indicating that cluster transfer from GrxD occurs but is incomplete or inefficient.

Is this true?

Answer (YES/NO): NO